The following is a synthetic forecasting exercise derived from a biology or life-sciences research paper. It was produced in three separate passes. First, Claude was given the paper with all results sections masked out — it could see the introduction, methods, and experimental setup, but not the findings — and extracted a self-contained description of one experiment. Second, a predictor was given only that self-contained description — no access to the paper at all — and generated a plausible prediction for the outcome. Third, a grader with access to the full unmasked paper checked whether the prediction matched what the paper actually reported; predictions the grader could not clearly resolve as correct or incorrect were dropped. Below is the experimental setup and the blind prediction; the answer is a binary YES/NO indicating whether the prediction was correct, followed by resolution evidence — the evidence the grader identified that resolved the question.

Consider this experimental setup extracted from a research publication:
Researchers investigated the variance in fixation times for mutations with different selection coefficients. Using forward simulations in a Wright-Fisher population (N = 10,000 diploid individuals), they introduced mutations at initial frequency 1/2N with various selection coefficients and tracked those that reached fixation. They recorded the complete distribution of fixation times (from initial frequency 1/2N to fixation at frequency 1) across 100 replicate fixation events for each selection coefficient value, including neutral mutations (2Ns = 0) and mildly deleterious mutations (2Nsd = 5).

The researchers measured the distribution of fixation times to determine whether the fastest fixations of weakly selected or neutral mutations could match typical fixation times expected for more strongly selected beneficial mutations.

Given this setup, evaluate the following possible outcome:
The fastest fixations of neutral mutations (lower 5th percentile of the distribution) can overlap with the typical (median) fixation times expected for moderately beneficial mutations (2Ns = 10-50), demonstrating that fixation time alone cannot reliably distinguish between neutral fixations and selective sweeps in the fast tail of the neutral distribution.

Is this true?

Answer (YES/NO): YES